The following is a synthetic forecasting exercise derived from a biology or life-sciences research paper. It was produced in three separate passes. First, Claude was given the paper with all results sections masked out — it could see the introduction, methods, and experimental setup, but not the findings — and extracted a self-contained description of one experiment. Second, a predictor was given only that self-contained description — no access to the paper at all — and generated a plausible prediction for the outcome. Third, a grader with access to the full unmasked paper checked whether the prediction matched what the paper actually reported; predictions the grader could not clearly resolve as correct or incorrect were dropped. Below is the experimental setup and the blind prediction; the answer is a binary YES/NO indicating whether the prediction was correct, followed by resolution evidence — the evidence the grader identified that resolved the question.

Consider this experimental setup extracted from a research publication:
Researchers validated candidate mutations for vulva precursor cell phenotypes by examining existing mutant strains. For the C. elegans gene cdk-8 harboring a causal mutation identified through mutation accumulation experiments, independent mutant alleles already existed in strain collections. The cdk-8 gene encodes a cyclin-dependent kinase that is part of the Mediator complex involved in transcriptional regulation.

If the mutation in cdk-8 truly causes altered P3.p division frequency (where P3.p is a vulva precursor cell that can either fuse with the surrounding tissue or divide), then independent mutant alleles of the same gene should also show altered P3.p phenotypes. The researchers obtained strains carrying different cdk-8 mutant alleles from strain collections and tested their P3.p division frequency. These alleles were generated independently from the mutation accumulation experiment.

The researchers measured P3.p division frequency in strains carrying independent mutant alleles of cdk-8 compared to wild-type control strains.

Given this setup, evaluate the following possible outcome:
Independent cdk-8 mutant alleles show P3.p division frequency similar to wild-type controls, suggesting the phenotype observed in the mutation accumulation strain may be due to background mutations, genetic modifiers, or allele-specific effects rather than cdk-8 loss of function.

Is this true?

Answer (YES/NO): NO